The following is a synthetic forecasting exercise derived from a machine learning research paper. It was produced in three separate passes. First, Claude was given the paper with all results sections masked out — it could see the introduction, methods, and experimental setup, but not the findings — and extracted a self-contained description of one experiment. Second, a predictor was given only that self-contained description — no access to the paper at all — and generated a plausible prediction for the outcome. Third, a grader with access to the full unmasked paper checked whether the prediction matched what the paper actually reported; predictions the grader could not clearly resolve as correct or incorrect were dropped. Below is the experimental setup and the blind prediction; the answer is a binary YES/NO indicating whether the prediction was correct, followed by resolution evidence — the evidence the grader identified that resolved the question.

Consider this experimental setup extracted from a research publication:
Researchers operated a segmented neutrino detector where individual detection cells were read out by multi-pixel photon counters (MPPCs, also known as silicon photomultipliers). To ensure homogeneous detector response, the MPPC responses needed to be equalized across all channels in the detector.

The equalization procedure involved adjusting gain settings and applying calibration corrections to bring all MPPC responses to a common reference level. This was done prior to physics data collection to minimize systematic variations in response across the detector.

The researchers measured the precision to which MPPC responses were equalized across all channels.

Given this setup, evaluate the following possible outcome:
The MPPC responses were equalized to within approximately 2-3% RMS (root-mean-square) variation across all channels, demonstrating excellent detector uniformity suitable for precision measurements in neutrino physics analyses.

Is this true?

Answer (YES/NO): NO